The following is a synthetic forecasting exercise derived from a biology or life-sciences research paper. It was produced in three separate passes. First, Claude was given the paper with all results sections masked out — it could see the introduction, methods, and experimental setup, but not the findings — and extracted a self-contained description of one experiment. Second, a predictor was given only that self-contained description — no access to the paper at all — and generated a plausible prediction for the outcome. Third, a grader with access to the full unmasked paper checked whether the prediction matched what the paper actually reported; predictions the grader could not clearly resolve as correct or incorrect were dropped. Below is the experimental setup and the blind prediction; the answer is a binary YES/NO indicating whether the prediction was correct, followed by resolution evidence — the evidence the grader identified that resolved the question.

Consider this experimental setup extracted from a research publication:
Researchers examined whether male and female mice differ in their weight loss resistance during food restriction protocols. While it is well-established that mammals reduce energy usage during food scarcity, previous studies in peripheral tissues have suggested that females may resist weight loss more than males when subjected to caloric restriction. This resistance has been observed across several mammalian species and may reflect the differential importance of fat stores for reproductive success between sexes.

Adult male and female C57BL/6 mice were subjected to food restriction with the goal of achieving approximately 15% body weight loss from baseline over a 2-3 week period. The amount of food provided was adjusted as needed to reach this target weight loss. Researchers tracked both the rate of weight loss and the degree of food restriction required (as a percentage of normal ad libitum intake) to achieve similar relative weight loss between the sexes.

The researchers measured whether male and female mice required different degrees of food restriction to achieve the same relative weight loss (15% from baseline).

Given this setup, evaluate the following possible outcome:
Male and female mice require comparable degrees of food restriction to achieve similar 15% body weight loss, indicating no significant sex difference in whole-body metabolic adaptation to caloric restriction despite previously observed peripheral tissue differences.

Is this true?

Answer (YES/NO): NO